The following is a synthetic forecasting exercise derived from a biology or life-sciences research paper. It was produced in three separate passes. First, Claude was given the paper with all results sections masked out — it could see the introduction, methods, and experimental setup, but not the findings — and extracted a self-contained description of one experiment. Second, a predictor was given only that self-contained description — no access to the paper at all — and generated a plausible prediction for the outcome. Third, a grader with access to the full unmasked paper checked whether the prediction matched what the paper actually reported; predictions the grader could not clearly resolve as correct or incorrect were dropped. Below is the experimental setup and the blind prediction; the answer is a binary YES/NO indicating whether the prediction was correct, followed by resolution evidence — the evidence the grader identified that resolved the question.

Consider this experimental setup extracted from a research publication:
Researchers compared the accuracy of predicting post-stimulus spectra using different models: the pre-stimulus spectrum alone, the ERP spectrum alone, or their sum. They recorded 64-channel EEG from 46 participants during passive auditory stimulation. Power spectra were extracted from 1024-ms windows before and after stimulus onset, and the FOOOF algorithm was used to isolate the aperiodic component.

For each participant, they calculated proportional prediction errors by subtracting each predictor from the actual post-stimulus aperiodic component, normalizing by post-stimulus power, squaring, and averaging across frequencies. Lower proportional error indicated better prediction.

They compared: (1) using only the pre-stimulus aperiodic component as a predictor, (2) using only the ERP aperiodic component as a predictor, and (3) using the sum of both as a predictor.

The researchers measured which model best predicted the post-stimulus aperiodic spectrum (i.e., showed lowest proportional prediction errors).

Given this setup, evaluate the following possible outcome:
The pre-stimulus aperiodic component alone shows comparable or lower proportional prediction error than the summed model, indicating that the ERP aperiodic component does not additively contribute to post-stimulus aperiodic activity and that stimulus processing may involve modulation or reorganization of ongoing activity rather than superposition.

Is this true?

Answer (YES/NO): NO